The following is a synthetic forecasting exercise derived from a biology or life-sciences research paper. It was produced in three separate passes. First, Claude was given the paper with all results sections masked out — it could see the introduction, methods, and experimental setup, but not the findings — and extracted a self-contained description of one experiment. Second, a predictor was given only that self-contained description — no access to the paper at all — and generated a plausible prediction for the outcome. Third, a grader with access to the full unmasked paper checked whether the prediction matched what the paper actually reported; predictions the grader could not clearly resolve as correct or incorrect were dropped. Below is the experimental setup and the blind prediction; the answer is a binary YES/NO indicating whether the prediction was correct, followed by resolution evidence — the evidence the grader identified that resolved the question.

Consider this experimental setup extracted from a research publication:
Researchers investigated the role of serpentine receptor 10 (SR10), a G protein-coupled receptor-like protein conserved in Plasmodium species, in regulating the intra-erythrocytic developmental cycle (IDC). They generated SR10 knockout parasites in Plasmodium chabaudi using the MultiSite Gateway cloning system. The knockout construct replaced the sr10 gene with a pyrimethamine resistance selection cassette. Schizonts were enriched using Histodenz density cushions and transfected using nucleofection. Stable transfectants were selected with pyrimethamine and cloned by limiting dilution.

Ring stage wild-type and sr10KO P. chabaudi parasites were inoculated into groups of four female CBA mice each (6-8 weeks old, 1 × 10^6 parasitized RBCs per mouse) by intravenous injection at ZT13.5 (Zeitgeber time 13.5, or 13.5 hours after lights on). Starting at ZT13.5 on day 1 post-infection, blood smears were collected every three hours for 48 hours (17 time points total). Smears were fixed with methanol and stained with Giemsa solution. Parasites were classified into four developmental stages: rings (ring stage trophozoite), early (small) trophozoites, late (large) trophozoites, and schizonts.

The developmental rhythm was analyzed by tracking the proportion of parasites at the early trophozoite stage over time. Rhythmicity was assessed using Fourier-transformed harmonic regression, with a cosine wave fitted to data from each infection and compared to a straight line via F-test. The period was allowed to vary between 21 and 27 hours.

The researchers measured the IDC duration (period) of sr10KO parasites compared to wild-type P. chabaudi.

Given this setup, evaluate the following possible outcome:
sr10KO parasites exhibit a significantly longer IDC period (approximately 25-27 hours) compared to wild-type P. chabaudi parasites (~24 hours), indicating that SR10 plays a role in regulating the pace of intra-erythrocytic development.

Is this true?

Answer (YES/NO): NO